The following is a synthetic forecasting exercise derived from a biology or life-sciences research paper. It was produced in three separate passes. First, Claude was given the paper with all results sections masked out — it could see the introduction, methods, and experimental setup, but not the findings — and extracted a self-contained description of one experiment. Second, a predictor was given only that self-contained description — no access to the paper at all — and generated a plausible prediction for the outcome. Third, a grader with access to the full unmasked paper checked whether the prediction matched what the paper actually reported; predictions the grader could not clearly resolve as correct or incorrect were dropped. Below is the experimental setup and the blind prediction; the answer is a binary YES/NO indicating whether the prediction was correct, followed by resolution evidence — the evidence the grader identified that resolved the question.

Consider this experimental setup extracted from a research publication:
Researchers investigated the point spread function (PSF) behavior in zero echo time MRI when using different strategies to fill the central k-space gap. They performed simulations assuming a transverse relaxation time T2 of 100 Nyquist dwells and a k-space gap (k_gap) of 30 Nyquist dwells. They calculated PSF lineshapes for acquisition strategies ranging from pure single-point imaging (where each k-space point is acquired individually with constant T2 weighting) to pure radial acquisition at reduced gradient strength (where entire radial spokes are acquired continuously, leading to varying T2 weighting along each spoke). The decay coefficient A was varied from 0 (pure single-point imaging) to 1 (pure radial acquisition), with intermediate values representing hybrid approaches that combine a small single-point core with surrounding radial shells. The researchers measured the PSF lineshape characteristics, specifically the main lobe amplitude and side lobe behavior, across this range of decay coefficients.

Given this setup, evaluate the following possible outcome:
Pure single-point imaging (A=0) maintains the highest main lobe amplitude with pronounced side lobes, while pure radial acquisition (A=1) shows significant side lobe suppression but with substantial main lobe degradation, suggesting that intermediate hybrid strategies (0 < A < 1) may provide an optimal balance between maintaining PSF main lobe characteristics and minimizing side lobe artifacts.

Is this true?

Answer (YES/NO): NO